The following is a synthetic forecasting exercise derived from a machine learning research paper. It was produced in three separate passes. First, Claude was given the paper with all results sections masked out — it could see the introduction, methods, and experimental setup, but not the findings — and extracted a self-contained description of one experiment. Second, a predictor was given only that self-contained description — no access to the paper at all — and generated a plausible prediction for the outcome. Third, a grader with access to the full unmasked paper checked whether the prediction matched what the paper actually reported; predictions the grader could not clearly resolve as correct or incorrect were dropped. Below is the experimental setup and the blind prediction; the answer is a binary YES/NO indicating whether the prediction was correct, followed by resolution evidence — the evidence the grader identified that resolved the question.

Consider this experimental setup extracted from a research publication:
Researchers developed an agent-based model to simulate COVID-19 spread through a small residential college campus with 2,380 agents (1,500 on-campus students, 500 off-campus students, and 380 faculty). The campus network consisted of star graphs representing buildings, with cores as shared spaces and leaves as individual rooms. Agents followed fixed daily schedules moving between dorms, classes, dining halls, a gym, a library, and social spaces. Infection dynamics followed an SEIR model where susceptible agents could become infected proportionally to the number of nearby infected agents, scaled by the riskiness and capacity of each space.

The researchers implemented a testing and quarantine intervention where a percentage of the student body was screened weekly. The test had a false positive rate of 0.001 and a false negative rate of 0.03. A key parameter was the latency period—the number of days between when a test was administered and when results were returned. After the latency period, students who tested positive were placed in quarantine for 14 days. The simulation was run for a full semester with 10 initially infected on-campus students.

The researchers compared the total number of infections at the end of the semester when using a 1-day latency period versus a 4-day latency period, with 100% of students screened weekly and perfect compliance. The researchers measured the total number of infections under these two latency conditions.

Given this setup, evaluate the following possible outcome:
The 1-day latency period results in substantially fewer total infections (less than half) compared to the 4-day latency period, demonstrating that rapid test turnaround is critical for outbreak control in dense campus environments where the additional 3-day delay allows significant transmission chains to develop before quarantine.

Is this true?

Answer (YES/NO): NO